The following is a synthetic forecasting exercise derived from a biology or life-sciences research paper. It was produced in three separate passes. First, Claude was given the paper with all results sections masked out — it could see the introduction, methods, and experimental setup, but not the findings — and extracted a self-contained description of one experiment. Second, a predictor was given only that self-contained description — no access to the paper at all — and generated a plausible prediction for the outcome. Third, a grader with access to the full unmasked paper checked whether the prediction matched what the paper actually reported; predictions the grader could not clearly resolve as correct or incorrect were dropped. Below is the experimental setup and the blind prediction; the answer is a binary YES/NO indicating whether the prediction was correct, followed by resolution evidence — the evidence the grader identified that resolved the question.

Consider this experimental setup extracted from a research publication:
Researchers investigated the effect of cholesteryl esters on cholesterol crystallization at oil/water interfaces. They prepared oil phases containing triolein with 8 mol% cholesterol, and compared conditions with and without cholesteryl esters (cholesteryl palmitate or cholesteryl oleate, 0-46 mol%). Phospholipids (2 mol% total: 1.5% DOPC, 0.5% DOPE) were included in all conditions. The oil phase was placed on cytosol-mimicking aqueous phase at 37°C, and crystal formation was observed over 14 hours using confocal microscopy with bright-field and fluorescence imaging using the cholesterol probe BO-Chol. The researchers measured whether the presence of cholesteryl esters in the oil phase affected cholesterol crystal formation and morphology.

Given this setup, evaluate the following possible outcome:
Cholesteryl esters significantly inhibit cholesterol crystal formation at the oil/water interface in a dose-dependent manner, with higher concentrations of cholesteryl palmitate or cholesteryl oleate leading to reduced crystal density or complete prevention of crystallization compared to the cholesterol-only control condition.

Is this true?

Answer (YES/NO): NO